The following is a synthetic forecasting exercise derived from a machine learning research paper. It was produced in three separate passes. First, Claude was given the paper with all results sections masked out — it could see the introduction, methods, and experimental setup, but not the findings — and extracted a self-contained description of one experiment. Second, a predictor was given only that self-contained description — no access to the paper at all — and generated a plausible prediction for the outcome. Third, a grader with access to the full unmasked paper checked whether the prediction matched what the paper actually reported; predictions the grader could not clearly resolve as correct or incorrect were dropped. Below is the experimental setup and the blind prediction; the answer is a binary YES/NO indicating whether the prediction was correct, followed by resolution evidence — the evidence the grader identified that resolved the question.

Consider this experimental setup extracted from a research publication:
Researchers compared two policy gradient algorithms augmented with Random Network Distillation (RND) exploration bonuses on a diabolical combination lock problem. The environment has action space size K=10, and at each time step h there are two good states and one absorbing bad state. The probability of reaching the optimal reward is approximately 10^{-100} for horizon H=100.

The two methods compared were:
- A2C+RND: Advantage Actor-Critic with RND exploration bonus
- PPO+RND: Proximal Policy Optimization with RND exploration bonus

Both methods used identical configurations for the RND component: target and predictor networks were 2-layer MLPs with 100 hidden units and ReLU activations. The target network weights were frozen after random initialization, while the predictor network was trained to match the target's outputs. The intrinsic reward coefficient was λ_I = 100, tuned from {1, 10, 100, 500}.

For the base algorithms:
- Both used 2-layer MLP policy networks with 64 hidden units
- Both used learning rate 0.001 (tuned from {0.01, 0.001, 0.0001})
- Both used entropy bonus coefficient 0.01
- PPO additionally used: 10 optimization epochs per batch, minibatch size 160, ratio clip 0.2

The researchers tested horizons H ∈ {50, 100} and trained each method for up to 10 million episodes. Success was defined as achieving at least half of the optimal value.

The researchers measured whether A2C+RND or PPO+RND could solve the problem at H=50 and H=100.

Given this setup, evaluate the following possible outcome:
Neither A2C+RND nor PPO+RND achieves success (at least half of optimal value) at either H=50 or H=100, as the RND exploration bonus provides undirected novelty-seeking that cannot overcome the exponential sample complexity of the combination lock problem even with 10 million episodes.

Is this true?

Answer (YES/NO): YES